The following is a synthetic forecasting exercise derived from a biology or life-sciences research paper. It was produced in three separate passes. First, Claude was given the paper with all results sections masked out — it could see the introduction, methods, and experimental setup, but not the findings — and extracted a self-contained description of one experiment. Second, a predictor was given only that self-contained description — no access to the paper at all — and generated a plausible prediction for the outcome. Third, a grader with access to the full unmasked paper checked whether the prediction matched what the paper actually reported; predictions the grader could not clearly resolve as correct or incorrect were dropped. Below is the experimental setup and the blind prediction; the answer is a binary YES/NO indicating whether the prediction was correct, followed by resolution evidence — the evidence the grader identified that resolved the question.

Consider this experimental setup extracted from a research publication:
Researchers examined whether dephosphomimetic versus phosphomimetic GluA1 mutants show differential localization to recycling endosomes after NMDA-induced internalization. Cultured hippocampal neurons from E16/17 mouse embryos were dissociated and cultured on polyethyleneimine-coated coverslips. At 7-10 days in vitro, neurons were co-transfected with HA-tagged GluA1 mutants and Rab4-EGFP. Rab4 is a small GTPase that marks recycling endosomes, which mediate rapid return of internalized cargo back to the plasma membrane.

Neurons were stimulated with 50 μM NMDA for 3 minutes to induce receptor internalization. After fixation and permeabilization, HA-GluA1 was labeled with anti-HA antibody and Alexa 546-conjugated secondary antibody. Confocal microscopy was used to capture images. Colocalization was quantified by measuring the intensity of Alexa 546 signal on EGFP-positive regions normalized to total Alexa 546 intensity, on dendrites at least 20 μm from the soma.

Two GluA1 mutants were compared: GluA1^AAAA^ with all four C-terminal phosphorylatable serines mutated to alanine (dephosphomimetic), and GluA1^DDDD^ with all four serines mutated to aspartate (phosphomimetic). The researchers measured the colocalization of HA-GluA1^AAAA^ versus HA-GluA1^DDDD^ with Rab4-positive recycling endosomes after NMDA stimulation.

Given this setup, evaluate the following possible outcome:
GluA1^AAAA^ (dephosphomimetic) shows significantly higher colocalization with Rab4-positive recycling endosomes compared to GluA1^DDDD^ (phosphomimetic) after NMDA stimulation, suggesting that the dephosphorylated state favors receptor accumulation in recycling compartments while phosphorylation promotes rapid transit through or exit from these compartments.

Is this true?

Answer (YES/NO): NO